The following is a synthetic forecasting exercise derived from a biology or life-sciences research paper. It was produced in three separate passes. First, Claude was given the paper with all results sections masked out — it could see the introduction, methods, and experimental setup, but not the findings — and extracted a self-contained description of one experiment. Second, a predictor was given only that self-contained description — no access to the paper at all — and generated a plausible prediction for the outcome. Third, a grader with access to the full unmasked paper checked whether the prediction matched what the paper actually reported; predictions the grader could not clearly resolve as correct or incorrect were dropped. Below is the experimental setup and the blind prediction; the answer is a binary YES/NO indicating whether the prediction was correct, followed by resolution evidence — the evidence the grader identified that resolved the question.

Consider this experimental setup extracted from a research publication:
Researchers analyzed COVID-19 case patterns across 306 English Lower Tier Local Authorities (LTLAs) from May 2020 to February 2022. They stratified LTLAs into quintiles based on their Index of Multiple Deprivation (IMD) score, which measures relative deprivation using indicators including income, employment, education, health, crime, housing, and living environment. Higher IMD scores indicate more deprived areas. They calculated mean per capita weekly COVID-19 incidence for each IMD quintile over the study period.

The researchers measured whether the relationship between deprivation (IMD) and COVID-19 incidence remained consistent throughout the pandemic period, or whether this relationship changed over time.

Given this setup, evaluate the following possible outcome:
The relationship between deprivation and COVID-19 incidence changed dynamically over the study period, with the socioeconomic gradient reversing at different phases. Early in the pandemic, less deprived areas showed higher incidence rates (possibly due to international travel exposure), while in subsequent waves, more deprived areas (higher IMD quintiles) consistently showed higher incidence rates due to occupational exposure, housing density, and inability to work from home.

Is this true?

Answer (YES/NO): NO